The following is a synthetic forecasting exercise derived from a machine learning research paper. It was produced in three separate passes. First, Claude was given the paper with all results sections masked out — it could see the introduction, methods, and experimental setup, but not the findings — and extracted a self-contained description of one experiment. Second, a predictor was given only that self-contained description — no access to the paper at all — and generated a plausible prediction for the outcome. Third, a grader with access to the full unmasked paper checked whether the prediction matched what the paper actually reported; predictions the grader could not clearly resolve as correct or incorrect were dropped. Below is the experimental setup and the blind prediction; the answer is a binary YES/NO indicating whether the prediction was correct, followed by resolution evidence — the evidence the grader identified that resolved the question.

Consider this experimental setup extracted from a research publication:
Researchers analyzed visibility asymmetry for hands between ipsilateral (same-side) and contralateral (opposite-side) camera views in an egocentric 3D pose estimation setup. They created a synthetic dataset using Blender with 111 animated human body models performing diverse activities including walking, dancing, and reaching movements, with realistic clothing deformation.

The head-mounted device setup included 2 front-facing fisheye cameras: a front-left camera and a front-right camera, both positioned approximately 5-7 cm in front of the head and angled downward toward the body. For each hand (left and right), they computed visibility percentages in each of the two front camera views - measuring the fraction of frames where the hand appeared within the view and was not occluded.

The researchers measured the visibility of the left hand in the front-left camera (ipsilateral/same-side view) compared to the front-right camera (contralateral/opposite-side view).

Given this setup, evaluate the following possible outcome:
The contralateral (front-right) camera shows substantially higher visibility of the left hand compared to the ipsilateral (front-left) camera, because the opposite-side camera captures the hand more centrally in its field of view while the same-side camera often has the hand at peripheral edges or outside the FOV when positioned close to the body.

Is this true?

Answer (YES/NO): NO